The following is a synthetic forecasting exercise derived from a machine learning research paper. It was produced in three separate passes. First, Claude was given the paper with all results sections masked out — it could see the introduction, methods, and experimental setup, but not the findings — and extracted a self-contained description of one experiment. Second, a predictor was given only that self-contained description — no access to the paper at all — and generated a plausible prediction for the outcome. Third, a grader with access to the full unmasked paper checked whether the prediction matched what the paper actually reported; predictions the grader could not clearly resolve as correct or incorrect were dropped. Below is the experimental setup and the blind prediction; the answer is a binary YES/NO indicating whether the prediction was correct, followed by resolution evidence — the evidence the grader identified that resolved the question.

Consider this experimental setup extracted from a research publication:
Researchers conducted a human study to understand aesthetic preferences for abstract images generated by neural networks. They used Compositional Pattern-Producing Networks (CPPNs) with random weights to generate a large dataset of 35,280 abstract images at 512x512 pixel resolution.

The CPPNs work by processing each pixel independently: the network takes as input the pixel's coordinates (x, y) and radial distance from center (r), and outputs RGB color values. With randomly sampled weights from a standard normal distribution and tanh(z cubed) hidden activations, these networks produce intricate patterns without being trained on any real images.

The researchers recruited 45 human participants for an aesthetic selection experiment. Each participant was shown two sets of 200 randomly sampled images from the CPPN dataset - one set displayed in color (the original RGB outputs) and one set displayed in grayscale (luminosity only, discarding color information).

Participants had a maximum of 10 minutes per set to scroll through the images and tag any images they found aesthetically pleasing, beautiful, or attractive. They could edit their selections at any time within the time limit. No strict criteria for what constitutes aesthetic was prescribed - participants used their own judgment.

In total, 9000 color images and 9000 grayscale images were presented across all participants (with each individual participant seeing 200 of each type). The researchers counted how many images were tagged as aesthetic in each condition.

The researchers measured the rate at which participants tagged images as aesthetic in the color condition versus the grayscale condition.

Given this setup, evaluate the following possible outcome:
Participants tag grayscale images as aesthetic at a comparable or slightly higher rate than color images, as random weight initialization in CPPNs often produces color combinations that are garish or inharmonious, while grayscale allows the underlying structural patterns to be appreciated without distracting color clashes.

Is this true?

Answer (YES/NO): YES